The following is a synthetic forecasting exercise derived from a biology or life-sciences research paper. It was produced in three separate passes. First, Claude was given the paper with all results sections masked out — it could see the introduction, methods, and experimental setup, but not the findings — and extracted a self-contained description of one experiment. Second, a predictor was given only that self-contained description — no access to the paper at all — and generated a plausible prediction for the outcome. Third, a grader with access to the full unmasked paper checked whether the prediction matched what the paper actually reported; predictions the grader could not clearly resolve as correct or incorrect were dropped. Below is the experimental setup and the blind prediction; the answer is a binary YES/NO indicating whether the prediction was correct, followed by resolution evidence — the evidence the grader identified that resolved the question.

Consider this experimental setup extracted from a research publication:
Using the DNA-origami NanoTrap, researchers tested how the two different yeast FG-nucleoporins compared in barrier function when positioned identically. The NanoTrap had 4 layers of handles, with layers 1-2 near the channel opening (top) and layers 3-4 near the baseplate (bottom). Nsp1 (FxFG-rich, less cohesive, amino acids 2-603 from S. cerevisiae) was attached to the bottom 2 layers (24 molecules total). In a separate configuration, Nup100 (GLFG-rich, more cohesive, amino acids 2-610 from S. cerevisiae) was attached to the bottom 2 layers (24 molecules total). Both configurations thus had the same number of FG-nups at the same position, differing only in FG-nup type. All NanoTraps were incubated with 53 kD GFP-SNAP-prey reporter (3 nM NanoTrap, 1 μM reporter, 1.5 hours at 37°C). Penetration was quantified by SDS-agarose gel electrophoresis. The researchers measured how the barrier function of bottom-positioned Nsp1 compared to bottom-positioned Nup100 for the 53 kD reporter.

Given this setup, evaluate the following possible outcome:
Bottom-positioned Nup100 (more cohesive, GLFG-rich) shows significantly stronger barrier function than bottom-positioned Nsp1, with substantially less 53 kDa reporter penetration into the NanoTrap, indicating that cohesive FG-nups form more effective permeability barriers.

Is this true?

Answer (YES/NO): YES